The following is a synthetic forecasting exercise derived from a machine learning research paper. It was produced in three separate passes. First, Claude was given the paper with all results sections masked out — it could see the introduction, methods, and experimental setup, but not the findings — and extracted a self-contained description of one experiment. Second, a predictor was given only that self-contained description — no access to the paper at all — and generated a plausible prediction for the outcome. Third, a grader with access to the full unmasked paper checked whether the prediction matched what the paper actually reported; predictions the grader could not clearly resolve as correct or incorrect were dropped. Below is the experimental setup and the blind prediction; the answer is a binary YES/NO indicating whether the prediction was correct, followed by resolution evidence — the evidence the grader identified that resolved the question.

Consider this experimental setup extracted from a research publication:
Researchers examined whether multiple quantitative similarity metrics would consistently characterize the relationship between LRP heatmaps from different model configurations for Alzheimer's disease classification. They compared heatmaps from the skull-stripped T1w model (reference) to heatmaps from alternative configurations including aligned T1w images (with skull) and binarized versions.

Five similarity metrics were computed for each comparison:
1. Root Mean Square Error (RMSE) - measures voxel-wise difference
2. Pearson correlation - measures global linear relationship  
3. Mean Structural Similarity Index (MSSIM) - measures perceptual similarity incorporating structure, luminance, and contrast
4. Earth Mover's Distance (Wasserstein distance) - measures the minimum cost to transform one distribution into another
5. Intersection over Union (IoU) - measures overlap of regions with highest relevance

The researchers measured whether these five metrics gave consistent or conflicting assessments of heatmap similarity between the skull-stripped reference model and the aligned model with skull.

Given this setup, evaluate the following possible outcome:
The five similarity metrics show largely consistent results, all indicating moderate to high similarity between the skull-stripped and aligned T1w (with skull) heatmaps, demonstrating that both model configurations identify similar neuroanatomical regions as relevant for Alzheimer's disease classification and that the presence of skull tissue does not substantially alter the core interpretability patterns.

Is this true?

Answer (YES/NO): NO